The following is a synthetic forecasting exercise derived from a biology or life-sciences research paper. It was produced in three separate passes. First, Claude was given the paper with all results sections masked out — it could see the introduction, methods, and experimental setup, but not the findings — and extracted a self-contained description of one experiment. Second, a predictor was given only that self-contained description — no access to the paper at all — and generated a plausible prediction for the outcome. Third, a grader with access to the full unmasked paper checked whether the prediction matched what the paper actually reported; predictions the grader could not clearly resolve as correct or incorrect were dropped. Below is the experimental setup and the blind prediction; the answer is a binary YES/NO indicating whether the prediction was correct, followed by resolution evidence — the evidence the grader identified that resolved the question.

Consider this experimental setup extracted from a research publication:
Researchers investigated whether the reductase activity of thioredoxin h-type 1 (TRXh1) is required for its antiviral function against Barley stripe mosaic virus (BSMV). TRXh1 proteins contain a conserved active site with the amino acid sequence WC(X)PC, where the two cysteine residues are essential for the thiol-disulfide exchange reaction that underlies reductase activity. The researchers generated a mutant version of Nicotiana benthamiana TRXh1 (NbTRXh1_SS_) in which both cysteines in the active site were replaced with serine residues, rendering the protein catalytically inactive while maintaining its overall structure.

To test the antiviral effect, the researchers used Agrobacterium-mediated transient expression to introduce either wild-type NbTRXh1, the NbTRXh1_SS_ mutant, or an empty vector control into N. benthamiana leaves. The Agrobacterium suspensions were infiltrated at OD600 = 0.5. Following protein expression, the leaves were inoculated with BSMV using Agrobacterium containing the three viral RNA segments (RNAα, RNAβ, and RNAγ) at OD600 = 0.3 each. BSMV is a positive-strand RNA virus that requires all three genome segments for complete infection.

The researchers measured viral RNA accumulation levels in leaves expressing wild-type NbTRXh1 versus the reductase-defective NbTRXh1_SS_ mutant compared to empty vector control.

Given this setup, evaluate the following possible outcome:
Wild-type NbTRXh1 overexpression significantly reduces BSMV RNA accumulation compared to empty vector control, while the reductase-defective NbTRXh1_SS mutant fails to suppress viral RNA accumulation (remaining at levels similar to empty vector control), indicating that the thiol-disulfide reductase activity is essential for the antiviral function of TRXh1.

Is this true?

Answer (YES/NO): YES